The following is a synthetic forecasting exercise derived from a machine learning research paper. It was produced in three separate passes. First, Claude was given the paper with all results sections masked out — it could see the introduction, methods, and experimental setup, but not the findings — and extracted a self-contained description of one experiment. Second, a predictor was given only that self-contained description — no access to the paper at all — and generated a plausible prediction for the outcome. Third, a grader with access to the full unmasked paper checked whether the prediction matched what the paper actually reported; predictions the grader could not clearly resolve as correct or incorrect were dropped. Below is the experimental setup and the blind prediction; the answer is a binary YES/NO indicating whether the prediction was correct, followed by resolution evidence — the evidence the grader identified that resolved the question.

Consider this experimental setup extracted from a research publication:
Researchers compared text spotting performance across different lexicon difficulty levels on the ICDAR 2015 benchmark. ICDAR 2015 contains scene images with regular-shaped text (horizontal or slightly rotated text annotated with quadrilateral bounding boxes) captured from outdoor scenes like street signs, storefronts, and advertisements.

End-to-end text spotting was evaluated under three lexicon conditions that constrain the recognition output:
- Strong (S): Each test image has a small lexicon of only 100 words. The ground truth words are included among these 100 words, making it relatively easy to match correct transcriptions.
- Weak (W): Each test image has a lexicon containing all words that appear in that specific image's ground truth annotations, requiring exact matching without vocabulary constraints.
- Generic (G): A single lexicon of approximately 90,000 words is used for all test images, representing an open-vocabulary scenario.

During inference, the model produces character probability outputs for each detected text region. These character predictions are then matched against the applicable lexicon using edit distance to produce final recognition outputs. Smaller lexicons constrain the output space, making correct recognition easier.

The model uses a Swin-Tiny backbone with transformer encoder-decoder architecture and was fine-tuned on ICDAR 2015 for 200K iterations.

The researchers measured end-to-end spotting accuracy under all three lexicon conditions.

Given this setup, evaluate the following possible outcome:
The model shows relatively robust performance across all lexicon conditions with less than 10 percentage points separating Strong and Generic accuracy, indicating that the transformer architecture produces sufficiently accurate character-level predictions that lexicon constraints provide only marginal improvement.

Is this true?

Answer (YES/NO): NO